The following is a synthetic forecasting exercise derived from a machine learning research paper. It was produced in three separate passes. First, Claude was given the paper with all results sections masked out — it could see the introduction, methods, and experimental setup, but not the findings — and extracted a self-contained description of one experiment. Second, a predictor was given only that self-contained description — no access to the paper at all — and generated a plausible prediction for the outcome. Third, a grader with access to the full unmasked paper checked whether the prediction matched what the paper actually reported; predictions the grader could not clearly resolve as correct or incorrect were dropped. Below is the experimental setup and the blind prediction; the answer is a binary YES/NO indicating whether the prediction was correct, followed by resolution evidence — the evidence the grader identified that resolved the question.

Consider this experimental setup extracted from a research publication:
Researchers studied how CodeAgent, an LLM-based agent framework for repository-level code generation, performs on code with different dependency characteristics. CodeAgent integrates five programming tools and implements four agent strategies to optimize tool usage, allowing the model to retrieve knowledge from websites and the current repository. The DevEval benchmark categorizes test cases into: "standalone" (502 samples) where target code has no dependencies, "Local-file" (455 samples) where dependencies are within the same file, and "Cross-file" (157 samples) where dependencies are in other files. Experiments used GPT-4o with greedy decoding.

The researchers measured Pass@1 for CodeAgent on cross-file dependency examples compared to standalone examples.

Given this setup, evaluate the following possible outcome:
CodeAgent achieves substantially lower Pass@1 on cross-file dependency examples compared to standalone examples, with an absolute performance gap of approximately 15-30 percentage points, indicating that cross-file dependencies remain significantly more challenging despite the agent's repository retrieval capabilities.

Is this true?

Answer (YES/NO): YES